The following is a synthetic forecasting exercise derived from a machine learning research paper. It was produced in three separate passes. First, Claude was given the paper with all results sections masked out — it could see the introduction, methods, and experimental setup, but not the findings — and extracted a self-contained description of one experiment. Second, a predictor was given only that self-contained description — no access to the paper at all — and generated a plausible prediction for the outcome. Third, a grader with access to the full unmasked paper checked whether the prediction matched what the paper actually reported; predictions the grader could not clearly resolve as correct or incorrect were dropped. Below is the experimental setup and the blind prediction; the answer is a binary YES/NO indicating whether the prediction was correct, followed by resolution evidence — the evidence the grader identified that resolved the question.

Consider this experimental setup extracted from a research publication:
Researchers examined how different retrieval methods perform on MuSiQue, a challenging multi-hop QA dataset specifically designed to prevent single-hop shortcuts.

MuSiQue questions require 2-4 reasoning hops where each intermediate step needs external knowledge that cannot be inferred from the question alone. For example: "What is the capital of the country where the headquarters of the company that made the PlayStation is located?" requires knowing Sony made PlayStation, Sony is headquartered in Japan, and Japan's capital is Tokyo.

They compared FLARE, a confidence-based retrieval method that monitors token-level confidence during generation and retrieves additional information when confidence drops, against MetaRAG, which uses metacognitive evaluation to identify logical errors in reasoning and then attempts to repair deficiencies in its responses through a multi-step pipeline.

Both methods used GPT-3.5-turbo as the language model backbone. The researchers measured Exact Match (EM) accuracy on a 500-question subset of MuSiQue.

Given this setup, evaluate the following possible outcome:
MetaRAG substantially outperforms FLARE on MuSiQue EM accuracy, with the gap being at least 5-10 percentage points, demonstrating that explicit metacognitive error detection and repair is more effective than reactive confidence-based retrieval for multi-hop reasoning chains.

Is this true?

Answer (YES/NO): NO